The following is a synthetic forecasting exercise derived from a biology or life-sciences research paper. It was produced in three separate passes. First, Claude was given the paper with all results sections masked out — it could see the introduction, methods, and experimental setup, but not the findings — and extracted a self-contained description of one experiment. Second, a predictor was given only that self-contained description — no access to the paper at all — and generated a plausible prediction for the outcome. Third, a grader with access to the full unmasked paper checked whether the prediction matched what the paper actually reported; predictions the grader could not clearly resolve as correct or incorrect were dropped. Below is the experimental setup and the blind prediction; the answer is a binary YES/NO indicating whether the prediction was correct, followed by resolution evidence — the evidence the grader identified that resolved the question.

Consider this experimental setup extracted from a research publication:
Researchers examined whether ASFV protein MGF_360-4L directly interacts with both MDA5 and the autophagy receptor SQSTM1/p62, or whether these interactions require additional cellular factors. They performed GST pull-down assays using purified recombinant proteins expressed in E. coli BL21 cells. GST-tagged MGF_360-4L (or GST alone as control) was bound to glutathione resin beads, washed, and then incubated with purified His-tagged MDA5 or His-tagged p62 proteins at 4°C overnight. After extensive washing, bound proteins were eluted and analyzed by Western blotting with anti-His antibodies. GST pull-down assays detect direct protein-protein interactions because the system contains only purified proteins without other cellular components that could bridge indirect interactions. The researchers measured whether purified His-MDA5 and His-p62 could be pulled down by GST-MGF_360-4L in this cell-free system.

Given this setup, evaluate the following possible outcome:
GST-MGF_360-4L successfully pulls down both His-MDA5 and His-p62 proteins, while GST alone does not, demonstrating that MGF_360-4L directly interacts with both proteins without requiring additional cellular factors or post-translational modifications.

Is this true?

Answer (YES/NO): YES